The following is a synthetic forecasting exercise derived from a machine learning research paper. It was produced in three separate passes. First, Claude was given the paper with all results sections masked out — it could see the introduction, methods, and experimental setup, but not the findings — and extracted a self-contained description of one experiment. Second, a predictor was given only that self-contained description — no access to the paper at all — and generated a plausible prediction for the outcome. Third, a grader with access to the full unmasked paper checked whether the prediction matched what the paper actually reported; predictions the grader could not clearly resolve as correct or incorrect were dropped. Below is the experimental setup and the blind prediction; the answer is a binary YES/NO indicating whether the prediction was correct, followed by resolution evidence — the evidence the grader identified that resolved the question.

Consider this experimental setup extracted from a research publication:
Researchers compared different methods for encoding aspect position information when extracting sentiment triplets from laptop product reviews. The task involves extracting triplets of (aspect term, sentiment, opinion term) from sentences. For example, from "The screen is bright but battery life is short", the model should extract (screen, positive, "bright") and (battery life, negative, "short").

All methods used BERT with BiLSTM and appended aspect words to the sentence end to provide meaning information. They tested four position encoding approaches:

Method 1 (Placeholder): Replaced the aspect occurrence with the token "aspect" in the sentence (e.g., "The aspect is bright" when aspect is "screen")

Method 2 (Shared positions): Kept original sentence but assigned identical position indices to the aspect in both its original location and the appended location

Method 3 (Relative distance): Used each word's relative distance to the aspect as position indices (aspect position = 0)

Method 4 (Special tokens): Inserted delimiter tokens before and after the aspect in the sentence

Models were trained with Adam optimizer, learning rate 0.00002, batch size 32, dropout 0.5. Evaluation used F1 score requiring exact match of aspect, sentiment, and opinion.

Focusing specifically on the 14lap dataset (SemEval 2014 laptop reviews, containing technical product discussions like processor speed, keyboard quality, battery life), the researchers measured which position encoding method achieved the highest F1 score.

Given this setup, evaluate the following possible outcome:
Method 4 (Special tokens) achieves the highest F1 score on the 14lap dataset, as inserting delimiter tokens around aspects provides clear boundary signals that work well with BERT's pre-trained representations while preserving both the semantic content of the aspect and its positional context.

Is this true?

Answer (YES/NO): NO